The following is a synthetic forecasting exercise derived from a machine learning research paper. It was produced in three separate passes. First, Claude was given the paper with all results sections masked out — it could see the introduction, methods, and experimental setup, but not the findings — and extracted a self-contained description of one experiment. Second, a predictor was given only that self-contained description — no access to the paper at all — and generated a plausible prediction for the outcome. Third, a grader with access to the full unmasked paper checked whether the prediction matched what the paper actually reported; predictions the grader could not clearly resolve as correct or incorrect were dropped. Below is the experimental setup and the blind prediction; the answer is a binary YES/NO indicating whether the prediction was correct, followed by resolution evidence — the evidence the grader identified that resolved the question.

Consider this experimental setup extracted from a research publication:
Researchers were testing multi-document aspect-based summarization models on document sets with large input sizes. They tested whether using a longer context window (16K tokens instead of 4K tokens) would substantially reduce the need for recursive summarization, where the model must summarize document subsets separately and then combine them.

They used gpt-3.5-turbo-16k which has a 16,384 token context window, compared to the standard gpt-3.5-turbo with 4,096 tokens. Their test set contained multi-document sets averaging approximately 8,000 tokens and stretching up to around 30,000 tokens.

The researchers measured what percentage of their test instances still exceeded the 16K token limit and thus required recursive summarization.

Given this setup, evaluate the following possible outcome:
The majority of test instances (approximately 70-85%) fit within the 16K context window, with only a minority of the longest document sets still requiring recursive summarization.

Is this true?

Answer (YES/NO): NO